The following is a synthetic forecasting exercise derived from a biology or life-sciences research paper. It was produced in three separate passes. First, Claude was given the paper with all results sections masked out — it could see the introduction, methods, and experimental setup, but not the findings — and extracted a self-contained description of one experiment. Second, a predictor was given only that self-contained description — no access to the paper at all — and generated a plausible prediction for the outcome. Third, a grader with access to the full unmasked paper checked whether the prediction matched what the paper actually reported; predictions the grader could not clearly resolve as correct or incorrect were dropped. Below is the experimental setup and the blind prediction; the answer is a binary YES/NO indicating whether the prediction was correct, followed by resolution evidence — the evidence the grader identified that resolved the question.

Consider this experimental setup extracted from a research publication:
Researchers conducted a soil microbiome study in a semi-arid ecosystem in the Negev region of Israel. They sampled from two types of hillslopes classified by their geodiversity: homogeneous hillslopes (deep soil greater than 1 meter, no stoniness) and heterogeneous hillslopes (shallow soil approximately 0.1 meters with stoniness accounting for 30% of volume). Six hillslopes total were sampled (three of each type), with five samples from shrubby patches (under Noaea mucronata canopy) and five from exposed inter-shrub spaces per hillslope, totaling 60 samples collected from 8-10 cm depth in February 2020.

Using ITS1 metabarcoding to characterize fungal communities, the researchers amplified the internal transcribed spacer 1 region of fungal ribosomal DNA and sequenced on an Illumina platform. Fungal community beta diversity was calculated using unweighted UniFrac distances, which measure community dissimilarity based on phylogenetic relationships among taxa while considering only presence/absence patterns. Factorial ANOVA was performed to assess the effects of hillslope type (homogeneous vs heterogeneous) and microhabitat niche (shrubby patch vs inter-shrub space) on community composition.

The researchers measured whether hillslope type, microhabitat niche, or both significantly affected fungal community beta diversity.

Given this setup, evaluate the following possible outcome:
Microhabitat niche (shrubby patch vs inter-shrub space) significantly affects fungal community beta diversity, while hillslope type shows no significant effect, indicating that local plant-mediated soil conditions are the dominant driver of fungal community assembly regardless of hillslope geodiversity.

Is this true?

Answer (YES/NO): NO